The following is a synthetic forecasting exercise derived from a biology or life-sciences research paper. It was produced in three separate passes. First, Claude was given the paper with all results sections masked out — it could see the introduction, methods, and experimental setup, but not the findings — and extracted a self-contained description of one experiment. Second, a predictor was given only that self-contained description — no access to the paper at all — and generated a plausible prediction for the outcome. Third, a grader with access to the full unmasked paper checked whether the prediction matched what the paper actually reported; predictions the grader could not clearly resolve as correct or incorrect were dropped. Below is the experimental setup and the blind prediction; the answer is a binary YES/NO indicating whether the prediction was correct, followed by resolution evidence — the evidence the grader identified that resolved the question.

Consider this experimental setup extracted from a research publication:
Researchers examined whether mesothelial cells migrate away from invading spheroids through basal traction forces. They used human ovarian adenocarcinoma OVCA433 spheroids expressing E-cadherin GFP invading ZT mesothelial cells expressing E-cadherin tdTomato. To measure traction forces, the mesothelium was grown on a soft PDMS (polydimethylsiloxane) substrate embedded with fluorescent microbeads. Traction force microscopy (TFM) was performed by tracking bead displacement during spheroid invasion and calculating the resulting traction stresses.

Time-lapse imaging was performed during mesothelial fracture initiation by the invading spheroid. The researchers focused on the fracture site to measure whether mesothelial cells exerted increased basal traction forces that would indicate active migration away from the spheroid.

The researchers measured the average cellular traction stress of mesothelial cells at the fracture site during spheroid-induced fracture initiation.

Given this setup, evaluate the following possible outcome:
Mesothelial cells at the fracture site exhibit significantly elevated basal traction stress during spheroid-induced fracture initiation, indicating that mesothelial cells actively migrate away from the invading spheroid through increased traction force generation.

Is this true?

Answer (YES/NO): NO